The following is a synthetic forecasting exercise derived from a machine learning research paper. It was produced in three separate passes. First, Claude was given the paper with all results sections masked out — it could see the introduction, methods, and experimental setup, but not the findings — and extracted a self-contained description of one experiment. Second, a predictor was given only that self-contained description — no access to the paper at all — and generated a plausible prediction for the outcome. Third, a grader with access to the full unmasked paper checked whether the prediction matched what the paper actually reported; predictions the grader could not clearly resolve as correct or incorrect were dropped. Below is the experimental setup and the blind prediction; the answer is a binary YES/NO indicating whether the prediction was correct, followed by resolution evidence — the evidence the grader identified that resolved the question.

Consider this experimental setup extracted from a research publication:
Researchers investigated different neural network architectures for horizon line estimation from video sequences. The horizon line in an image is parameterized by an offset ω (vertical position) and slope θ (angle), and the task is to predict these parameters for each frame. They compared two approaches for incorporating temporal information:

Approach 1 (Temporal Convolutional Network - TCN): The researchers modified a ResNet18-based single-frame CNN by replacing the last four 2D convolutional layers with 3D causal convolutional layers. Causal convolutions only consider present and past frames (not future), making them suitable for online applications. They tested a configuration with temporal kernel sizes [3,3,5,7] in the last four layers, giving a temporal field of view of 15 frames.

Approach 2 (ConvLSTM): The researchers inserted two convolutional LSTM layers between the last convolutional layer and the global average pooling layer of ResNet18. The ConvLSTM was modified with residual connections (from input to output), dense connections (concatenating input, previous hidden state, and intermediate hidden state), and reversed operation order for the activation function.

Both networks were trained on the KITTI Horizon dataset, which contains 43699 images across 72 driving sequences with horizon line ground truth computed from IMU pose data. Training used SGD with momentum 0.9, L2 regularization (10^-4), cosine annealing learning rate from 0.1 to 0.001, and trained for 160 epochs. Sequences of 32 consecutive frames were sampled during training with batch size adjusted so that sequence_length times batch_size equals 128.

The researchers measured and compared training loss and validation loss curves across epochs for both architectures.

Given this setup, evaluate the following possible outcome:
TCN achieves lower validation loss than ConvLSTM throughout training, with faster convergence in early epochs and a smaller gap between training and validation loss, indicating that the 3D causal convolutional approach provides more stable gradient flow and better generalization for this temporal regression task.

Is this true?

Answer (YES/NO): NO